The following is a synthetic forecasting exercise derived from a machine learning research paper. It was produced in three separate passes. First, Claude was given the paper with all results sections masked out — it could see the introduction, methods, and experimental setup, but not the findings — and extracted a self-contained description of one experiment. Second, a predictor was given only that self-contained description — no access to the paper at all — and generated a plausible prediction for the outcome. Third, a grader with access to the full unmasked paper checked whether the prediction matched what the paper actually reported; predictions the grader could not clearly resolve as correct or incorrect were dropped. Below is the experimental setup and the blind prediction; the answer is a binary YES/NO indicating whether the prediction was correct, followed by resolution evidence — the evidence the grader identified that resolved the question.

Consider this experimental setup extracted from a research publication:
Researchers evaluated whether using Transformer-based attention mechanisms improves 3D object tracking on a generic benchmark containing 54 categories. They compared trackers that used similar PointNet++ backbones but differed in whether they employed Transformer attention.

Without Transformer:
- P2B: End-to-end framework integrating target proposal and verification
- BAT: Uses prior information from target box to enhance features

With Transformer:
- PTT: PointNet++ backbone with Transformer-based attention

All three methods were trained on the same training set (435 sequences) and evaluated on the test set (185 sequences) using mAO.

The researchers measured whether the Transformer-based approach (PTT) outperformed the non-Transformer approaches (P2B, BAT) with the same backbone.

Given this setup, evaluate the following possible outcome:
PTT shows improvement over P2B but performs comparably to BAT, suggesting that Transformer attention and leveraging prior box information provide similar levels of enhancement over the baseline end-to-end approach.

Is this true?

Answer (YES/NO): NO